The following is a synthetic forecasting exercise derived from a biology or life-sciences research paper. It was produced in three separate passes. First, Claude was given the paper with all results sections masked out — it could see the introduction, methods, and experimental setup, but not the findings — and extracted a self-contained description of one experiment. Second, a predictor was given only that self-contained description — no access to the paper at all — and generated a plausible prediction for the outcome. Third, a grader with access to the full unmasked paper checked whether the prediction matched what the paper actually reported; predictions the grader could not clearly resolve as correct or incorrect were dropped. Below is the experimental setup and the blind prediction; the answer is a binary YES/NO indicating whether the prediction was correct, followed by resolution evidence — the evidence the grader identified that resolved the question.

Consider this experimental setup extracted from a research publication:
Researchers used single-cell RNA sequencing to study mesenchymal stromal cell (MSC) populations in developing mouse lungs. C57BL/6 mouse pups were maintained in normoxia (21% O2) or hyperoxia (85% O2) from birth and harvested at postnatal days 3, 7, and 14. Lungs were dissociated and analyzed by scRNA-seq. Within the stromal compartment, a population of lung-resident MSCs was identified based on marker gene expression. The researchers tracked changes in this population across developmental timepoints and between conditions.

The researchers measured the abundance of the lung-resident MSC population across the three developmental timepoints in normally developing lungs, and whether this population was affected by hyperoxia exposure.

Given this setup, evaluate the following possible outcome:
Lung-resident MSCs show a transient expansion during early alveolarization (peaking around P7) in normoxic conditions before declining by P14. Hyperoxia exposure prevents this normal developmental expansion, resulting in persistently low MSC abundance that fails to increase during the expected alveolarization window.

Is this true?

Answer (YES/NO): NO